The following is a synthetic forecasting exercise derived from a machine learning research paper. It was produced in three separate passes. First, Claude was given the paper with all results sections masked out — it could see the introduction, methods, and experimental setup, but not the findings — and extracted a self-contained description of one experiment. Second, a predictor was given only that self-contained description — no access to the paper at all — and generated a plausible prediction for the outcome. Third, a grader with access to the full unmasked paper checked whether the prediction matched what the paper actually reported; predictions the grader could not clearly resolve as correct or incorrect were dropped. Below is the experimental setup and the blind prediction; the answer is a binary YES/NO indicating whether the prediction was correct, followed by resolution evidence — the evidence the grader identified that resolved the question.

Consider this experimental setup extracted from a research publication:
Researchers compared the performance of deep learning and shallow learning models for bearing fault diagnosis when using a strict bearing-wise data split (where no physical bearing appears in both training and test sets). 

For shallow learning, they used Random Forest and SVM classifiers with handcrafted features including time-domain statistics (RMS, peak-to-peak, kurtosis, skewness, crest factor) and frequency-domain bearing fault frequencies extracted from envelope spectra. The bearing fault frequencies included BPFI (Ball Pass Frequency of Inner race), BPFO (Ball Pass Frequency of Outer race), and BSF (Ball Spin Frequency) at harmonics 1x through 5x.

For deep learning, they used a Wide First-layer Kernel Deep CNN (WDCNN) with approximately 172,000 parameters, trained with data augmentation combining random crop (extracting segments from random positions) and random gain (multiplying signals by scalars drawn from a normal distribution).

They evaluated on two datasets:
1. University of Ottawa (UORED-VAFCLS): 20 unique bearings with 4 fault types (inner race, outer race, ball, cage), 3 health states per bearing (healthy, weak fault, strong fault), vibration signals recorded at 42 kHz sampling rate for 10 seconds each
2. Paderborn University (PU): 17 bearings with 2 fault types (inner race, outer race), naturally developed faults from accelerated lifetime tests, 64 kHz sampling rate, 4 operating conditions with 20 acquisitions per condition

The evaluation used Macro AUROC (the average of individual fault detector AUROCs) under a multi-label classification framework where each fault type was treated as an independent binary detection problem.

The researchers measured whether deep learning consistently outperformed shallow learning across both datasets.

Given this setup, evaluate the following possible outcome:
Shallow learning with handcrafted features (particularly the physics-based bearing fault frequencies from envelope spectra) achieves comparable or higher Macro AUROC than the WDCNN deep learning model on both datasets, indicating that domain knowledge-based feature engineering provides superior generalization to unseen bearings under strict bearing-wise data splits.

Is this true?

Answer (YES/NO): NO